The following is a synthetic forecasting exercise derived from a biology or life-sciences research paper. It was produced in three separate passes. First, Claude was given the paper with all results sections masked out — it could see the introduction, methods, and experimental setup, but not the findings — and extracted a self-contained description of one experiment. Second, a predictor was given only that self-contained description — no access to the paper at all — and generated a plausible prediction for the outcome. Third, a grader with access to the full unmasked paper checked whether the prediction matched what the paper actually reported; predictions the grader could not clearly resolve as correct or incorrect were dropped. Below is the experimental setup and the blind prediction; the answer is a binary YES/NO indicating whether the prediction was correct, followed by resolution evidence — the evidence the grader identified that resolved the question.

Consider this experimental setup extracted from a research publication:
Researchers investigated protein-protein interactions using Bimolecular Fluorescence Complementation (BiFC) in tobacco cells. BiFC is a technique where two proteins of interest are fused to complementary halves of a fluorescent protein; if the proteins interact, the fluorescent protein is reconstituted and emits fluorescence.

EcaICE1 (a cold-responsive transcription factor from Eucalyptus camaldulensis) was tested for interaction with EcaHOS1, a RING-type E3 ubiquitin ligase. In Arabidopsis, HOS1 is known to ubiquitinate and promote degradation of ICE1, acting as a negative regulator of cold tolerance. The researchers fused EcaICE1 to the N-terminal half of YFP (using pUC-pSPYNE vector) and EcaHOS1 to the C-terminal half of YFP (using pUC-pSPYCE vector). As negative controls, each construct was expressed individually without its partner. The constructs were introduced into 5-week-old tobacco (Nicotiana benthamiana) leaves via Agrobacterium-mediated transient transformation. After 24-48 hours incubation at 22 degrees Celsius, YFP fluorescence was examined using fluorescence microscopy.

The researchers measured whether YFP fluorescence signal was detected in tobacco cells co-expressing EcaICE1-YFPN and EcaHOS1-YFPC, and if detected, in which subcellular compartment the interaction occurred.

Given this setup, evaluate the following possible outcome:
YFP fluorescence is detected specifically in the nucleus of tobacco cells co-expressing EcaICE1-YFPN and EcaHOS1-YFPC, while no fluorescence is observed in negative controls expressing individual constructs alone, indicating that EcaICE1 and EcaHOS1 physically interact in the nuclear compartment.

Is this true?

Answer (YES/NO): YES